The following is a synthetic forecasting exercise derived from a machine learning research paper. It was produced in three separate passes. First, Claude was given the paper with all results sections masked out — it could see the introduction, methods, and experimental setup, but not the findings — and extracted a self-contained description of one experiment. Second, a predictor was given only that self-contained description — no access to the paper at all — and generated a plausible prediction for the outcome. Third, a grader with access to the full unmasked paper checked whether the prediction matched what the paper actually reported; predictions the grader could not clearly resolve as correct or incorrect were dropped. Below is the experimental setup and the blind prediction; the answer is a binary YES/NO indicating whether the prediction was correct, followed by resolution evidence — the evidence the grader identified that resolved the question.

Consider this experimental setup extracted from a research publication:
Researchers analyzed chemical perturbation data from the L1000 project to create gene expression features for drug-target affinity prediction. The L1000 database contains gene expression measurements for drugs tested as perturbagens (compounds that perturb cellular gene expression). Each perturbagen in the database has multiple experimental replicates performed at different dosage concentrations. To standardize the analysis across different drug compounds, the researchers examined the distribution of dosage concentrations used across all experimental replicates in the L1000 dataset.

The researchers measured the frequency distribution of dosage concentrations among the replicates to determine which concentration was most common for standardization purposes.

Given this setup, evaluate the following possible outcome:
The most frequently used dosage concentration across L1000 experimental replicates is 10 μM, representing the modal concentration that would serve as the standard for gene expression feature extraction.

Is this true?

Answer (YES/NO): YES